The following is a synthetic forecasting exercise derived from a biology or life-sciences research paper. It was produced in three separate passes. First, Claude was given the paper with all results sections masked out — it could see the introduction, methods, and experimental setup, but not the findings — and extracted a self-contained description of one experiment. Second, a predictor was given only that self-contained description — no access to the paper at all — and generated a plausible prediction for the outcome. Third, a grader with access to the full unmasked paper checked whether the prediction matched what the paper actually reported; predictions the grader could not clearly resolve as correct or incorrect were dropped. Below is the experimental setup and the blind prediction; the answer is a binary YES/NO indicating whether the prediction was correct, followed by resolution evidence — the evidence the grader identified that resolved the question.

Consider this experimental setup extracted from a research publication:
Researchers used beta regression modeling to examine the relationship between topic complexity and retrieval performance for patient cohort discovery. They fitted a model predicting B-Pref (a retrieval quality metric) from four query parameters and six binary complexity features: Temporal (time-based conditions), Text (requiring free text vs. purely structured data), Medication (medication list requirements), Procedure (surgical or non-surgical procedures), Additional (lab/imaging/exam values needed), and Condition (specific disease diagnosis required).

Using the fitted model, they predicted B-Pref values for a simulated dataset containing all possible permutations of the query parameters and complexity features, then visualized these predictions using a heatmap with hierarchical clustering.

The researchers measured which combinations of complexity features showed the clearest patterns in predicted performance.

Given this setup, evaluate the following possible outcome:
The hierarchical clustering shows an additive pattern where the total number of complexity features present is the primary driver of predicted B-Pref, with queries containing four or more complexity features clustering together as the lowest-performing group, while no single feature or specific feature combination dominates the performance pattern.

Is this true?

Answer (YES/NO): NO